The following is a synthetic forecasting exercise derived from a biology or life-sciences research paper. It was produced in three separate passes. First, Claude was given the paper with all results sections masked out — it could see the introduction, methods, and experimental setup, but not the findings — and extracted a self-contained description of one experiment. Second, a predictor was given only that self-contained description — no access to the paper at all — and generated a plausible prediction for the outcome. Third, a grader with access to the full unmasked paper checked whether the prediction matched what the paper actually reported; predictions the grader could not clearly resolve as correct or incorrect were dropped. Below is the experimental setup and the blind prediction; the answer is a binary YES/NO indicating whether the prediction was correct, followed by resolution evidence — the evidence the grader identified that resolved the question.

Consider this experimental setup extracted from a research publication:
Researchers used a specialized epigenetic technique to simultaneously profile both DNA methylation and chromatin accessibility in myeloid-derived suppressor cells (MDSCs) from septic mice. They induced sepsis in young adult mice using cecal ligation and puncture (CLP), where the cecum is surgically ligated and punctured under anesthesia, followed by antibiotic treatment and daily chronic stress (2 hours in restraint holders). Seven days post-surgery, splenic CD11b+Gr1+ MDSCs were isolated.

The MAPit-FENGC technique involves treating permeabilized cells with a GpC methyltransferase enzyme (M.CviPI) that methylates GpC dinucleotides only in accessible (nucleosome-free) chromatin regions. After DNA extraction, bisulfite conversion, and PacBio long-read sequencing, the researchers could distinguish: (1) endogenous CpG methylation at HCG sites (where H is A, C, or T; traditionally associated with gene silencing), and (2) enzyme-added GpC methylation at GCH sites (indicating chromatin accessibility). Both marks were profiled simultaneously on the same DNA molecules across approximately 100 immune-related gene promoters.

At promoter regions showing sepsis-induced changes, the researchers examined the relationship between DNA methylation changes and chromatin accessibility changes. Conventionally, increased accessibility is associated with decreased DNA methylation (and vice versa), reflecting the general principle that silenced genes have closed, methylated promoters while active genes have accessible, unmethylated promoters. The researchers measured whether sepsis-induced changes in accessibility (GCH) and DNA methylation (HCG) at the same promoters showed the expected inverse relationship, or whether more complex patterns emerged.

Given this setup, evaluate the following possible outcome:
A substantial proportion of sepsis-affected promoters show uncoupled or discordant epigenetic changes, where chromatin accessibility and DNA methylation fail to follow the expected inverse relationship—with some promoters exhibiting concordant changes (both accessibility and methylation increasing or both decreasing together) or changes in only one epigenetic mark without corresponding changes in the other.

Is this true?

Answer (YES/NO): YES